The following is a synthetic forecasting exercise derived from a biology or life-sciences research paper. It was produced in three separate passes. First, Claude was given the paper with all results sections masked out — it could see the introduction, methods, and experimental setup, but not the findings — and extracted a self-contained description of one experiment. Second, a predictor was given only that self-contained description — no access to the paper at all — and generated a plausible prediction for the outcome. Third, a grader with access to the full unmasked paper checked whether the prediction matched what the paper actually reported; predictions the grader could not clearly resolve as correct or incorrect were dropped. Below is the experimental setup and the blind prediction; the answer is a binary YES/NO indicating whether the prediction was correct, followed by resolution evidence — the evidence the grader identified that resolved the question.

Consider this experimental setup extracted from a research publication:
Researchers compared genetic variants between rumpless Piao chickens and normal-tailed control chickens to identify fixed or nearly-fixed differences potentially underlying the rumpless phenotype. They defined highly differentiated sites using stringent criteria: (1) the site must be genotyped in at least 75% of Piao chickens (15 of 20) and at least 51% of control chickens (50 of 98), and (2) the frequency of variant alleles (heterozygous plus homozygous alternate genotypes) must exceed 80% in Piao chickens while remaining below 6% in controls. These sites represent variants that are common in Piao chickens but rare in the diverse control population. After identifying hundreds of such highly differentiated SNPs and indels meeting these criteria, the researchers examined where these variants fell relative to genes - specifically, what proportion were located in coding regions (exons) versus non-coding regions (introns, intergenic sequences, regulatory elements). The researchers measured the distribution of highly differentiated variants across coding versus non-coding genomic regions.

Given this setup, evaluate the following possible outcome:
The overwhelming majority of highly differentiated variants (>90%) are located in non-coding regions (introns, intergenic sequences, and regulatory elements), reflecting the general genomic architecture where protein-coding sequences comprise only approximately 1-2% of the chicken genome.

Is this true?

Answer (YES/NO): YES